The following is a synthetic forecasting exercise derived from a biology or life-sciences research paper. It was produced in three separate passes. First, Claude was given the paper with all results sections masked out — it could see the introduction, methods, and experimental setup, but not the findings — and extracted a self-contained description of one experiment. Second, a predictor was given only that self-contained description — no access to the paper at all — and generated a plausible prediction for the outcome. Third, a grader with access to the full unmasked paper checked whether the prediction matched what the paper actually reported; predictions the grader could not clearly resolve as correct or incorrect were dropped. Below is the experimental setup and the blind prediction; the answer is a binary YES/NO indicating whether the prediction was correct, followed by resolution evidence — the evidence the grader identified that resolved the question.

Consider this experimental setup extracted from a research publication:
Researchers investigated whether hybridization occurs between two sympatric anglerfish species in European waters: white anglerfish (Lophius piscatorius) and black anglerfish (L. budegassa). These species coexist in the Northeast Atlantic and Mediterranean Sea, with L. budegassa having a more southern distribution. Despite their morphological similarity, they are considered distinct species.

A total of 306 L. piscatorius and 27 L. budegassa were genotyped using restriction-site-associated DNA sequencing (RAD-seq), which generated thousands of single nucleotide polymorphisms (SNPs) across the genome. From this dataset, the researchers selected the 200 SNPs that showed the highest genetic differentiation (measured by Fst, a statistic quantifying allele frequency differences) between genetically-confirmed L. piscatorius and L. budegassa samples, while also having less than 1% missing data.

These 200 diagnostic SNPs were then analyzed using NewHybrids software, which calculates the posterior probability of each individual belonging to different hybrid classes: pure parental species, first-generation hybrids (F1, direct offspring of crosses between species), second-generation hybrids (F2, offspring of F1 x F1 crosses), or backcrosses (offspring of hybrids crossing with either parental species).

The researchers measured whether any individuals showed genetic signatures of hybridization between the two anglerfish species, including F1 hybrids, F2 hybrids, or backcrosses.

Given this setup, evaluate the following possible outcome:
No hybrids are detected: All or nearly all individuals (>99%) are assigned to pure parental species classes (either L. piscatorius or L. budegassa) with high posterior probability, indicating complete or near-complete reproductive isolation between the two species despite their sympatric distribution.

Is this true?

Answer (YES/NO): NO